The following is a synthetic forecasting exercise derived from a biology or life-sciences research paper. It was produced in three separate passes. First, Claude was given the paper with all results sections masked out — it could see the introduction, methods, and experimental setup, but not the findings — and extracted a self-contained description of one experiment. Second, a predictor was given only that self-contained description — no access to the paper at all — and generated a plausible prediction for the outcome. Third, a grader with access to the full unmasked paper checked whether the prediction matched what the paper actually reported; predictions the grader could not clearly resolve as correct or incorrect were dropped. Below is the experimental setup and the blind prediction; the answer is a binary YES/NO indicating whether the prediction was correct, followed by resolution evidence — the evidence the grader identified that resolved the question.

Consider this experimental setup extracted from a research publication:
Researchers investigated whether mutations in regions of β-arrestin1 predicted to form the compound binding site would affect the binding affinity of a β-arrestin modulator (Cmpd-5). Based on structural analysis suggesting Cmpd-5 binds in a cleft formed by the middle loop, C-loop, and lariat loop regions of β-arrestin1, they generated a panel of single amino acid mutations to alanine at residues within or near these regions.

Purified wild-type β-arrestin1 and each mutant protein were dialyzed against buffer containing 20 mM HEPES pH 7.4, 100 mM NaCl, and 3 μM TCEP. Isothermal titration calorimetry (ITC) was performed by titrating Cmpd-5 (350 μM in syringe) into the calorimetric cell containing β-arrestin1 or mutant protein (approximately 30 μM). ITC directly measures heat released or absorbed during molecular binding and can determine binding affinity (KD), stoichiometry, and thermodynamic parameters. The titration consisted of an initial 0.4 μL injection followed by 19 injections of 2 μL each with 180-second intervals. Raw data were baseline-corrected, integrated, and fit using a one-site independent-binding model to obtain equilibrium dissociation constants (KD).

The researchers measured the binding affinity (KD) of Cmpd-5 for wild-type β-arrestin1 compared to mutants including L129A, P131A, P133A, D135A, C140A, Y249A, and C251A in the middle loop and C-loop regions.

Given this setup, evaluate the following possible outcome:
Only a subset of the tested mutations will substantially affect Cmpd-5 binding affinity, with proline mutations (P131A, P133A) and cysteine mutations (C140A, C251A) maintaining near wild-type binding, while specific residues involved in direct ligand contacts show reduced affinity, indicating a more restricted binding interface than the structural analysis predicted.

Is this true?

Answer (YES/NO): NO